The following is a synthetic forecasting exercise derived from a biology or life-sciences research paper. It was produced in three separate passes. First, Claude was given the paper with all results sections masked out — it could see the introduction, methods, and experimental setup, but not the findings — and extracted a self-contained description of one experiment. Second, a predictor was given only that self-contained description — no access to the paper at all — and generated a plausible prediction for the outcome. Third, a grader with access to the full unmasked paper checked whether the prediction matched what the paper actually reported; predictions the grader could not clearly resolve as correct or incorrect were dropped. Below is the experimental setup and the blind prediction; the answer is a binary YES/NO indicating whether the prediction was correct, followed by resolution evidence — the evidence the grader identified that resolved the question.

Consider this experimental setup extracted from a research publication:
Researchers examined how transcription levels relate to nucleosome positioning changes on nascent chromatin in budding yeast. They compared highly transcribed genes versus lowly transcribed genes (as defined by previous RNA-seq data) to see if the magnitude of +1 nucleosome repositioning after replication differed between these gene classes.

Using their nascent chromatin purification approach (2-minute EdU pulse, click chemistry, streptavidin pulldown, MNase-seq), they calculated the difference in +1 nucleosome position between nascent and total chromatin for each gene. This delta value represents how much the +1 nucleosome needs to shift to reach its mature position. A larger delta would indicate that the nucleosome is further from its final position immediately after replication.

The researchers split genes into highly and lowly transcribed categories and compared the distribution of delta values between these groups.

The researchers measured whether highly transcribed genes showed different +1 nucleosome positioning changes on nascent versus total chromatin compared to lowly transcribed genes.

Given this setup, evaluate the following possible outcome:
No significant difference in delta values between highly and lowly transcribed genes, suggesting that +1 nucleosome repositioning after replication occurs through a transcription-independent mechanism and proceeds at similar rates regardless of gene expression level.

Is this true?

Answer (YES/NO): YES